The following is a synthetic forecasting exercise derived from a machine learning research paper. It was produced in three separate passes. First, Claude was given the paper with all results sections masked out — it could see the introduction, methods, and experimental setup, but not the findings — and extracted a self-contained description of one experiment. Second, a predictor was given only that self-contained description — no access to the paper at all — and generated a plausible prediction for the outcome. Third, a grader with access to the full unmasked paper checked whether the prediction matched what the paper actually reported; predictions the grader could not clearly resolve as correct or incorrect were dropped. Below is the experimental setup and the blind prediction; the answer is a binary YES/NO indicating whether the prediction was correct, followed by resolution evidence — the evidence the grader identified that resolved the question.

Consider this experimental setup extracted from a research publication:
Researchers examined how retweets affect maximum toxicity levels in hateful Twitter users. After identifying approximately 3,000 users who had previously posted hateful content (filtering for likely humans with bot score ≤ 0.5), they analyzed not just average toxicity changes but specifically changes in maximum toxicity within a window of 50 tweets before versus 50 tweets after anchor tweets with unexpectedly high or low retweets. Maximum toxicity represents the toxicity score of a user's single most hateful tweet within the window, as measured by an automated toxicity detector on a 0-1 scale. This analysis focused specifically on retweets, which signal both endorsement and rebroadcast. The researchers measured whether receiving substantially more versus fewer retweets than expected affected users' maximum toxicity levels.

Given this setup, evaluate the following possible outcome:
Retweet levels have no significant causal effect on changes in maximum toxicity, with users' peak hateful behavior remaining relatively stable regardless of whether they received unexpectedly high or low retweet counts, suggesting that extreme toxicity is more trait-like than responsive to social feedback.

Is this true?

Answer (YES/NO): NO